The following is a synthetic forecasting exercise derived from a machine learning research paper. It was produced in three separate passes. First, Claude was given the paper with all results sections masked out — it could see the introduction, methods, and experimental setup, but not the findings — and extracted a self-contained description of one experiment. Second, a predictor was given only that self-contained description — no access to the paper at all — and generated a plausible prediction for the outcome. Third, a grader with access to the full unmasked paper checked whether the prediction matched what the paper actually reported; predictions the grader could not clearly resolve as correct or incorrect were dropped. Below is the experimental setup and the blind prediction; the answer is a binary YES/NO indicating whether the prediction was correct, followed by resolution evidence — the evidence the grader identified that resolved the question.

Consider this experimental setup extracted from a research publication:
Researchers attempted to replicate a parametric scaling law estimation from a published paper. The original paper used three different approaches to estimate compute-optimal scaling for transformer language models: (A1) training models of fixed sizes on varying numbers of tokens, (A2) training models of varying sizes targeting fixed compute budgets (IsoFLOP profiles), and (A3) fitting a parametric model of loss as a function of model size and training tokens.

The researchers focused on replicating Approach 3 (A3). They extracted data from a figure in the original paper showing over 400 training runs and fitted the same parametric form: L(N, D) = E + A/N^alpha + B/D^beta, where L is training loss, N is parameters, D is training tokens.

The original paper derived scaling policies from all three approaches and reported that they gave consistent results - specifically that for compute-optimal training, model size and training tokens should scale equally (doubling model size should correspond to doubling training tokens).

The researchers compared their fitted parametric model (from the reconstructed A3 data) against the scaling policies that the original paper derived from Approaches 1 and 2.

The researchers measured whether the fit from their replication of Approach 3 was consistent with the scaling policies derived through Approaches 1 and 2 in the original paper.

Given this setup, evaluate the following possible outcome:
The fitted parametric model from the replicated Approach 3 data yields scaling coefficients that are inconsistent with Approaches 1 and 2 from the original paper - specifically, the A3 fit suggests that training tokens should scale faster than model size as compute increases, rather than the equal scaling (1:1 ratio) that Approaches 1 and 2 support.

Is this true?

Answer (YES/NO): NO